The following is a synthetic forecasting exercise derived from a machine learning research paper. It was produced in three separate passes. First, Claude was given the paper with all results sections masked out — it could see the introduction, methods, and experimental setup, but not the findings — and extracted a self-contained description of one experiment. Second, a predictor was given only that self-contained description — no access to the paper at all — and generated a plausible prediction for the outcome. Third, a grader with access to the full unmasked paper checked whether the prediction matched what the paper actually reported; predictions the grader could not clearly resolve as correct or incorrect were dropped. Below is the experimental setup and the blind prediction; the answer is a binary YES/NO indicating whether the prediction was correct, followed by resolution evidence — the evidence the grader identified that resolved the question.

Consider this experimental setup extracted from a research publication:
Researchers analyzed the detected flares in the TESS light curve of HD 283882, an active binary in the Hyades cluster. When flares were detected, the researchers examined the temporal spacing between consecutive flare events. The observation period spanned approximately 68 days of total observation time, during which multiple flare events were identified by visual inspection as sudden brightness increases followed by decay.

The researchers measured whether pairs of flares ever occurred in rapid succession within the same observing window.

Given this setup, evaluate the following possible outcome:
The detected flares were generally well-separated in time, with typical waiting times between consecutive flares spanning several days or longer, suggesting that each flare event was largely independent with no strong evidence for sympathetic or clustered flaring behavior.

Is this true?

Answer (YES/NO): NO